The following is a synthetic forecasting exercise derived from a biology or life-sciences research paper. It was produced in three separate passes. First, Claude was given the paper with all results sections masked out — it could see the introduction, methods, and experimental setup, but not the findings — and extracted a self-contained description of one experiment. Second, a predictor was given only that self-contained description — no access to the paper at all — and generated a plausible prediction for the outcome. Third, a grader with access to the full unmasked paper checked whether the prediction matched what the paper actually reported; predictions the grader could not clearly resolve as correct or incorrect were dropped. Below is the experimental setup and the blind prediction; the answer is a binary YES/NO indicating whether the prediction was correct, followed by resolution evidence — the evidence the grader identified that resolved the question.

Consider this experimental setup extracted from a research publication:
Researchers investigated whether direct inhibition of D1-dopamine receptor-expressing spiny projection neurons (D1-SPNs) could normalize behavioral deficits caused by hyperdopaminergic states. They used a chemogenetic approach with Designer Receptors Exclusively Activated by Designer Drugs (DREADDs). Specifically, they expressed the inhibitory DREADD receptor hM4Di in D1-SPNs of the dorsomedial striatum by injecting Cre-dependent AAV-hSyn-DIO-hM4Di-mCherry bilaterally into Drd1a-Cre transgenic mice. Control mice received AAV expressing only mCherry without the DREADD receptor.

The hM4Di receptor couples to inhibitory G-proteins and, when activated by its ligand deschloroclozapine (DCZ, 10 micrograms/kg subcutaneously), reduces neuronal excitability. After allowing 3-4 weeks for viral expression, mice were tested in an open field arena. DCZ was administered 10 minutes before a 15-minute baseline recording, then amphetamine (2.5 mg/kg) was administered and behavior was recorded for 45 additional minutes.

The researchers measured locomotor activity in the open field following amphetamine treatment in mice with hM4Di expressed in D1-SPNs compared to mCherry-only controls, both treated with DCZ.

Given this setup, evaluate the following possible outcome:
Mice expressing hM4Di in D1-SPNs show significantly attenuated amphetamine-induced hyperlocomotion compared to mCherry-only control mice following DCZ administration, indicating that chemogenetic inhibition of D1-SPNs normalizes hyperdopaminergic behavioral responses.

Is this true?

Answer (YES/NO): YES